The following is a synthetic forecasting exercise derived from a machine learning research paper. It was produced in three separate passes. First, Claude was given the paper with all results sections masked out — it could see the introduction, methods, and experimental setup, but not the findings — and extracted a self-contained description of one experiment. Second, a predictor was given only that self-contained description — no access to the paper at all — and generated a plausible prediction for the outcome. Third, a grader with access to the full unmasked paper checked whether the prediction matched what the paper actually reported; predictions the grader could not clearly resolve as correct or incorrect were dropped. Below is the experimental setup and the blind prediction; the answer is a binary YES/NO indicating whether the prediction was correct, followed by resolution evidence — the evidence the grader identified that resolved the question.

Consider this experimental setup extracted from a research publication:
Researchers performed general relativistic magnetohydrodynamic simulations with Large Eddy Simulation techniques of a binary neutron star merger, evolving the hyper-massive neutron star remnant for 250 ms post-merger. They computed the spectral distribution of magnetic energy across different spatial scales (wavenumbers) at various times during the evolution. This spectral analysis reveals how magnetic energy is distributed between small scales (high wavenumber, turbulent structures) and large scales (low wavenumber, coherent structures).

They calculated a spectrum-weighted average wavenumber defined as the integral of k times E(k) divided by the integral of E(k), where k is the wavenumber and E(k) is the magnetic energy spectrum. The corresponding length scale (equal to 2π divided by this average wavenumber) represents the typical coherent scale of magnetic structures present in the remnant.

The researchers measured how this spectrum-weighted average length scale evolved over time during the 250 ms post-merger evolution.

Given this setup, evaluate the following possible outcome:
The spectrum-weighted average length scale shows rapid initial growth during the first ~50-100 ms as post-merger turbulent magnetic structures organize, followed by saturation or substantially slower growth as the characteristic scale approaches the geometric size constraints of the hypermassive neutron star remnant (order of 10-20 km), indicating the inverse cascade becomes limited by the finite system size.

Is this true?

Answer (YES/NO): NO